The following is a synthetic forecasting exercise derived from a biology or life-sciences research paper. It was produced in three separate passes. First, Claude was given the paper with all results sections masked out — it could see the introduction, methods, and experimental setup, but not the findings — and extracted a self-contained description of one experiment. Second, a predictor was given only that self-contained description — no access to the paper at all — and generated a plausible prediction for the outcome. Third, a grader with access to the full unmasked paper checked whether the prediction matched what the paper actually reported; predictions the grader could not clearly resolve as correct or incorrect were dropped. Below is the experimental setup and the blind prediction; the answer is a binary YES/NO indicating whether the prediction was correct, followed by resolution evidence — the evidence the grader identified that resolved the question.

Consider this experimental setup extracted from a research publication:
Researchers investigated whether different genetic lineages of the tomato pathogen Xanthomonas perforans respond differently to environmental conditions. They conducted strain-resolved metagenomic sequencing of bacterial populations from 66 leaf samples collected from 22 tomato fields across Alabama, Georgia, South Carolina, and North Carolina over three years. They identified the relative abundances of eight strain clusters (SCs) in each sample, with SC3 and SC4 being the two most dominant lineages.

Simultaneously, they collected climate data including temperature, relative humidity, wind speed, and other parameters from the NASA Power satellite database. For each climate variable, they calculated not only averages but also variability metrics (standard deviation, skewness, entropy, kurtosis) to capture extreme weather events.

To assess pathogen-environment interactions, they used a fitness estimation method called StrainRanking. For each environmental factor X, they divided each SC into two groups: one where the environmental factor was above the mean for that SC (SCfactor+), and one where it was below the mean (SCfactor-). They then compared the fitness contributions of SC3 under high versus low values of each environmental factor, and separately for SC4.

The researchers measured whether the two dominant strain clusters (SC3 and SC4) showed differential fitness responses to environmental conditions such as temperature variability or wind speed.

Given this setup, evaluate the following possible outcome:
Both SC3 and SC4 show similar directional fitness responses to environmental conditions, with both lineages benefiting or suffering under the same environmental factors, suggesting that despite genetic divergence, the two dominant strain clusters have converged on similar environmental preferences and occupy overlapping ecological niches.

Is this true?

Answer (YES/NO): NO